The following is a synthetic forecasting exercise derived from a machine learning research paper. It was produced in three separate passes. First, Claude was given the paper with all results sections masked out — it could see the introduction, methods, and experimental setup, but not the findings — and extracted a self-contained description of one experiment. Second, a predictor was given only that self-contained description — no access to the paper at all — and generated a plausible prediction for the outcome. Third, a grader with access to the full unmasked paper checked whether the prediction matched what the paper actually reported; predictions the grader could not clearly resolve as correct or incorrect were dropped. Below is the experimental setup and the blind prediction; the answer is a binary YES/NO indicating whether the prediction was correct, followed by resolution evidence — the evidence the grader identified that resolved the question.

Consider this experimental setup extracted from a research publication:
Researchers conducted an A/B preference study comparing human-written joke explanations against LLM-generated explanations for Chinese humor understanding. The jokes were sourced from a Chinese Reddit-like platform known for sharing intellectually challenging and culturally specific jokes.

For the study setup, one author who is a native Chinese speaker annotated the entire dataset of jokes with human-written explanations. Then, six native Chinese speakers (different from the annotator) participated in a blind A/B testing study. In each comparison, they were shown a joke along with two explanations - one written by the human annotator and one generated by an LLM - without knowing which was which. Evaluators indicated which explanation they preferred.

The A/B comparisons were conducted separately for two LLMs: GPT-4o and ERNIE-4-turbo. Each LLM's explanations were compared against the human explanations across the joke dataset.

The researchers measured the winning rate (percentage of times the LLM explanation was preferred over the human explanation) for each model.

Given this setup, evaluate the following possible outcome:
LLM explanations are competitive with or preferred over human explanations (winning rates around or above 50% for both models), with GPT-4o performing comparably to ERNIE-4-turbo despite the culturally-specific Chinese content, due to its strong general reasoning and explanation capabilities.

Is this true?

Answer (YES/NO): NO